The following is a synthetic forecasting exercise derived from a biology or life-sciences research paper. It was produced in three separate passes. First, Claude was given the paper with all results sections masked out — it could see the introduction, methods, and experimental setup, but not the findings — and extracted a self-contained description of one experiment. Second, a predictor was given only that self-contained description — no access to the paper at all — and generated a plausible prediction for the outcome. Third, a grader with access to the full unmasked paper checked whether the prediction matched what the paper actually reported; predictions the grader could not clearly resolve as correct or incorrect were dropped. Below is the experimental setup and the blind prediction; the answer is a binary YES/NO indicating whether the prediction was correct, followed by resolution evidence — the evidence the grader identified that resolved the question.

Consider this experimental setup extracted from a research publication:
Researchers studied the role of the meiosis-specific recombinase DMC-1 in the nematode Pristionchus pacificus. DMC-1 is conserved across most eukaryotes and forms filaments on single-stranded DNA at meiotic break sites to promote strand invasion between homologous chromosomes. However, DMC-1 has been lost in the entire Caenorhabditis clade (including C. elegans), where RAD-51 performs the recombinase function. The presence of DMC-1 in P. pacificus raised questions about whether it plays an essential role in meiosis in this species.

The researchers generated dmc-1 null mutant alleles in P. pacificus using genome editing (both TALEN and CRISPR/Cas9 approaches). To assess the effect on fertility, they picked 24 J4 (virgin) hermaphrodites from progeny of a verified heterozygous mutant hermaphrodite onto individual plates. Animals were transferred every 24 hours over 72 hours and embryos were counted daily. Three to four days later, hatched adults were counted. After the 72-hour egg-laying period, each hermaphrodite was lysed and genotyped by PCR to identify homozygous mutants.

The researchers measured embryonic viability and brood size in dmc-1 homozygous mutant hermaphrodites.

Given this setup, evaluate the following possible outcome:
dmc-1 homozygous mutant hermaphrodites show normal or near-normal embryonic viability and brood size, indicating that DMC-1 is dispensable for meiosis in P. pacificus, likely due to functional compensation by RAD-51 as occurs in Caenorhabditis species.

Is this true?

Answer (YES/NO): NO